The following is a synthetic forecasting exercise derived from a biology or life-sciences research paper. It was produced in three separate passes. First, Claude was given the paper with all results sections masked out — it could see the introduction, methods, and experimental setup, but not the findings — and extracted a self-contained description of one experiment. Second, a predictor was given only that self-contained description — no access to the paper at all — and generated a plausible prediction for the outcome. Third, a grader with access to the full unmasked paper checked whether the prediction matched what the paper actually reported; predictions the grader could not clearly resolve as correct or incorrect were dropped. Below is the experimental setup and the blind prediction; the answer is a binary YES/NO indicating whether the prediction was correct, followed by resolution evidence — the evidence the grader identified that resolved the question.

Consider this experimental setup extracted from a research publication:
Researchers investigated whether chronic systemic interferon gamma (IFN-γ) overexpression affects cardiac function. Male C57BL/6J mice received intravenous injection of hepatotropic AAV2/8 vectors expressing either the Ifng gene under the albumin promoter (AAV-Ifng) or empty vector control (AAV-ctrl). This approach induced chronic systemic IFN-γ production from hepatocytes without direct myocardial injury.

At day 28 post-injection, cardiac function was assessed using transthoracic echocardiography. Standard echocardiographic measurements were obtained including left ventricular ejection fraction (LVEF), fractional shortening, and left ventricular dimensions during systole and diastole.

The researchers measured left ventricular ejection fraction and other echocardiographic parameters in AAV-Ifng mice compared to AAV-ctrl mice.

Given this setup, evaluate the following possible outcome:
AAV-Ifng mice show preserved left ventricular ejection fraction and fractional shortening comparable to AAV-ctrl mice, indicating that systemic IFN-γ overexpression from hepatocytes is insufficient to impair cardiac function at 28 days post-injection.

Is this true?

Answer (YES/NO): NO